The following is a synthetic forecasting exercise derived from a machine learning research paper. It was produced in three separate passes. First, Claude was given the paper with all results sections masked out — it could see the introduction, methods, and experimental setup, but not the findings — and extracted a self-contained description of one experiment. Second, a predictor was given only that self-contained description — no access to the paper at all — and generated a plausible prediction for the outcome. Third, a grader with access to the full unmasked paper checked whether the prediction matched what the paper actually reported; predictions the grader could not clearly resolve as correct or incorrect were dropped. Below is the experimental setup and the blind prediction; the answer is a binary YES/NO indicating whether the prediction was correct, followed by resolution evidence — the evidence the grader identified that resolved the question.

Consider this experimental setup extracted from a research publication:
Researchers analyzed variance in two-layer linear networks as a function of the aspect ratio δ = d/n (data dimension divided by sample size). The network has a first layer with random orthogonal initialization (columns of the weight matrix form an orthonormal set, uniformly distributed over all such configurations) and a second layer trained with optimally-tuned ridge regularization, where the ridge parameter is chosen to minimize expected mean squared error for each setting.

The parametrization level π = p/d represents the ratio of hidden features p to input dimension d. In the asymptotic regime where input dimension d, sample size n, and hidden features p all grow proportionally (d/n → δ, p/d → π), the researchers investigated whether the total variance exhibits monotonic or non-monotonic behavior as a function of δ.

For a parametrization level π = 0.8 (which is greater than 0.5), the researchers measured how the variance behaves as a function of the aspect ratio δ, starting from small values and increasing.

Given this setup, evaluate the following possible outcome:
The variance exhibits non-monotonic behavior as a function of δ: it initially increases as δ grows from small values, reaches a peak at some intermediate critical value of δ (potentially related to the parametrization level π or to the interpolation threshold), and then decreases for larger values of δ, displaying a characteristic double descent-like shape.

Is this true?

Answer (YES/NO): NO